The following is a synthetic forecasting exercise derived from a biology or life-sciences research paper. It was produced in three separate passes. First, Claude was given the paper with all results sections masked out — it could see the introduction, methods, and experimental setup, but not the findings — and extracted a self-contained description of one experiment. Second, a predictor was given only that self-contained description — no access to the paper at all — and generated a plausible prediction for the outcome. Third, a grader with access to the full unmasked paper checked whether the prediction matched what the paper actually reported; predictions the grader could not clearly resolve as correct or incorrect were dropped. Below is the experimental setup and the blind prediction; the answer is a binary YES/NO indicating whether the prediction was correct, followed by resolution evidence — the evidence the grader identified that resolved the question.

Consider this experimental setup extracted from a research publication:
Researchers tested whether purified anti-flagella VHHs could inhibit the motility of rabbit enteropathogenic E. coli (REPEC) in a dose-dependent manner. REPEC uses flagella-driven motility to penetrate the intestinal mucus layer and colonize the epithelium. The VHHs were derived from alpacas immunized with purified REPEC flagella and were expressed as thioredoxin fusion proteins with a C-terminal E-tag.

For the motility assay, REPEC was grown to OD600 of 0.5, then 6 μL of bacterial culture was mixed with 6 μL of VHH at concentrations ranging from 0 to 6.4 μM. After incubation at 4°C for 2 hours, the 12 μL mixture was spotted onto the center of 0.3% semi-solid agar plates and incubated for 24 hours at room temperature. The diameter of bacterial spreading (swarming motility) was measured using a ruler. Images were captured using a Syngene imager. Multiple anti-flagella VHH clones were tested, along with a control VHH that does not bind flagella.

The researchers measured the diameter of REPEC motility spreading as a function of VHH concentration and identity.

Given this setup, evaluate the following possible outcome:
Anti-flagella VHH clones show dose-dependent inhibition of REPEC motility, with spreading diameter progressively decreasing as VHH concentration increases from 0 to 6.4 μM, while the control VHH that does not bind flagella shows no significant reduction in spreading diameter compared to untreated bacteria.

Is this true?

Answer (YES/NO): NO